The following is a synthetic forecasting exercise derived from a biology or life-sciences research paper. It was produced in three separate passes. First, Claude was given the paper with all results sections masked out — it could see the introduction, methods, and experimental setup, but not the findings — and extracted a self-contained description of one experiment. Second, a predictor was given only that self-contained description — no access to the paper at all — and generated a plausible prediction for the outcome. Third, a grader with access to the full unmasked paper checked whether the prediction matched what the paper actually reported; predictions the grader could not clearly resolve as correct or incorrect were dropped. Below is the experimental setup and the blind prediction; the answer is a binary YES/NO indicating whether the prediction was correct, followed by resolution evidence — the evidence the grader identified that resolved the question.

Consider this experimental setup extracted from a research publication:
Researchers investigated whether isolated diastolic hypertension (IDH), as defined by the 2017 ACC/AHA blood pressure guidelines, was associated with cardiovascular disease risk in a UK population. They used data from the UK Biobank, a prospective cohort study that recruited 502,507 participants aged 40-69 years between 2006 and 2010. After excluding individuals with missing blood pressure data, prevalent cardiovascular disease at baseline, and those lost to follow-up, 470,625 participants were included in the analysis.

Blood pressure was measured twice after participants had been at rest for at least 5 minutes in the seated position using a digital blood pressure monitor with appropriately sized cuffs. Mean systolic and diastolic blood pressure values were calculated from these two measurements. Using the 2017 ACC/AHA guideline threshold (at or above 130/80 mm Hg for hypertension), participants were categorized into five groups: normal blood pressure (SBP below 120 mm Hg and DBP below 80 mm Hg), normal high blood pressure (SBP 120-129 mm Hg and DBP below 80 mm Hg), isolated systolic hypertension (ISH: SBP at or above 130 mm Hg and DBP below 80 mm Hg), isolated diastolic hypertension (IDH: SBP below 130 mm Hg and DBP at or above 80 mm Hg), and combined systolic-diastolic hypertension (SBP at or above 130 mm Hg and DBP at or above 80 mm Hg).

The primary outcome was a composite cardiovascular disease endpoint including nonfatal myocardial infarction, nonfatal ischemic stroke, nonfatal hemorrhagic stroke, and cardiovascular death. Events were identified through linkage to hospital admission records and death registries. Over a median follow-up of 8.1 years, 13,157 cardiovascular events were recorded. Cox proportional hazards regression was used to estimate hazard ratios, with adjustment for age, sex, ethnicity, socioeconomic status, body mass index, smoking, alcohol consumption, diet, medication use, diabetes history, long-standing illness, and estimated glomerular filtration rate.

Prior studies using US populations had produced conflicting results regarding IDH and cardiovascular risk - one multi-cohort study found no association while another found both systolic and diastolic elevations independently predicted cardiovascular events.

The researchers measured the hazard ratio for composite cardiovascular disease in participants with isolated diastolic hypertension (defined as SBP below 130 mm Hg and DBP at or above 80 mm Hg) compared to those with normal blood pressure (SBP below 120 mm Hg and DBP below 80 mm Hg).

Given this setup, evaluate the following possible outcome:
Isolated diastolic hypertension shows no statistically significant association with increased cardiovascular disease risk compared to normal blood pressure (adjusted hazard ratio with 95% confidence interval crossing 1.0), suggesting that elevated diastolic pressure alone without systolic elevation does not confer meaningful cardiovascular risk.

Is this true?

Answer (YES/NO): NO